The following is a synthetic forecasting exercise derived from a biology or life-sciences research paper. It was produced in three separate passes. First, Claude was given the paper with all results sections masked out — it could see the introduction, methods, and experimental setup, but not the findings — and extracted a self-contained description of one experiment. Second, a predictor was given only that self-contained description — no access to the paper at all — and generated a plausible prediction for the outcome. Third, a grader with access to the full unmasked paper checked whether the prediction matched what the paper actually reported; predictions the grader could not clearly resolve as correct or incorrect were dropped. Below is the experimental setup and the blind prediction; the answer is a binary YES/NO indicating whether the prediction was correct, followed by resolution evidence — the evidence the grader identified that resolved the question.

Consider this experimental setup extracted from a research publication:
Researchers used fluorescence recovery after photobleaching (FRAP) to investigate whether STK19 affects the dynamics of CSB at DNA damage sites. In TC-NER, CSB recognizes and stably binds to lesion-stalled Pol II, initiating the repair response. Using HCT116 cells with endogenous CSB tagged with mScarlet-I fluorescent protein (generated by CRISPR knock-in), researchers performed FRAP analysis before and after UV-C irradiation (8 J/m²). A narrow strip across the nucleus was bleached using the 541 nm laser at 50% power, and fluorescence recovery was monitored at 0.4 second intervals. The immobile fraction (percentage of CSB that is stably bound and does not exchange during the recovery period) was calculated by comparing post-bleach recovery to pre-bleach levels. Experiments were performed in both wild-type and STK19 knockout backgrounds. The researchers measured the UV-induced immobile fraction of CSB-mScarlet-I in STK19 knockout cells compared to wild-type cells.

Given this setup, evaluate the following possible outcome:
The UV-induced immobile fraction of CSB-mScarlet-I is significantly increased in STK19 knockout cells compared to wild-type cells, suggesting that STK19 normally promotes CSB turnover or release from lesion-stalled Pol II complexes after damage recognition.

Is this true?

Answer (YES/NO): NO